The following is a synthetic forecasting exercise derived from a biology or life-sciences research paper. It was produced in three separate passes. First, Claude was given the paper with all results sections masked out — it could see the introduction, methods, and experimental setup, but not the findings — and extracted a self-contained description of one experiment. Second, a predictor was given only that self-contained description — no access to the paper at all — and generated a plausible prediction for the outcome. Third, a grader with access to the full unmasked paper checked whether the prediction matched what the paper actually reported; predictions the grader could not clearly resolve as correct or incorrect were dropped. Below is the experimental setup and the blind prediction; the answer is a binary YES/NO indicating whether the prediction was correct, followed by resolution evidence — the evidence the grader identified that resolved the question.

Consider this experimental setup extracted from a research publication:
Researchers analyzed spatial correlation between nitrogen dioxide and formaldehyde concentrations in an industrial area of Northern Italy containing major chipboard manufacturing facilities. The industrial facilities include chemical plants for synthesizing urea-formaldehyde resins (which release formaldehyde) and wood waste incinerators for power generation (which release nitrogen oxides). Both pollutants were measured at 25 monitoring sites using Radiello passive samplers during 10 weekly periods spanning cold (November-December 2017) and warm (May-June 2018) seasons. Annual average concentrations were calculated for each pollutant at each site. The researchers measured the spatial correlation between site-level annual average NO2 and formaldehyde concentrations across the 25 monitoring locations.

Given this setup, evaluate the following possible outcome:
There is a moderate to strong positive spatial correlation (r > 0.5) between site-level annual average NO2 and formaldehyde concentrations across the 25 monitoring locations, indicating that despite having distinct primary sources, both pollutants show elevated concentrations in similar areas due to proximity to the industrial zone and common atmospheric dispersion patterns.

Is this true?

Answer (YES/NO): YES